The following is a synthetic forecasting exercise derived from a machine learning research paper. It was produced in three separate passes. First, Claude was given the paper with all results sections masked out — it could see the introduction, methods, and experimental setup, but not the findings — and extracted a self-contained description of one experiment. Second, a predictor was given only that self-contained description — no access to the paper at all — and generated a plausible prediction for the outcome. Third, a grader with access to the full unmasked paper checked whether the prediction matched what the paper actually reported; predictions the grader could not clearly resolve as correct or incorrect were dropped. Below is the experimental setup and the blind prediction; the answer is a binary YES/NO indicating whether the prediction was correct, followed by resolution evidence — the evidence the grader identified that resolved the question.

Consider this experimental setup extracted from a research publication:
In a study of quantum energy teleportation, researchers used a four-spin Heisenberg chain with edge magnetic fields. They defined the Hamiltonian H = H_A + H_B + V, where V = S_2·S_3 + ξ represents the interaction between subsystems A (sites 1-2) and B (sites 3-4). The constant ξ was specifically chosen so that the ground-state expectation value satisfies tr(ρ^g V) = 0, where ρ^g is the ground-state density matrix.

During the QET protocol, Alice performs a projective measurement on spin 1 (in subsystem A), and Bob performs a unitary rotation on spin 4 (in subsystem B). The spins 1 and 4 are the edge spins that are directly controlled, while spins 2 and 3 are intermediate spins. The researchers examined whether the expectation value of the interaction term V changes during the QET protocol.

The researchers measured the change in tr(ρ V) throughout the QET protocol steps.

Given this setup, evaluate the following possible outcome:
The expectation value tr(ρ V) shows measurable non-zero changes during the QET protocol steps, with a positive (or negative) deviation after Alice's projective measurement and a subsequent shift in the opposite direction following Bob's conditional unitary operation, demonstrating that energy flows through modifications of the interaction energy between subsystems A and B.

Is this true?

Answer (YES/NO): NO